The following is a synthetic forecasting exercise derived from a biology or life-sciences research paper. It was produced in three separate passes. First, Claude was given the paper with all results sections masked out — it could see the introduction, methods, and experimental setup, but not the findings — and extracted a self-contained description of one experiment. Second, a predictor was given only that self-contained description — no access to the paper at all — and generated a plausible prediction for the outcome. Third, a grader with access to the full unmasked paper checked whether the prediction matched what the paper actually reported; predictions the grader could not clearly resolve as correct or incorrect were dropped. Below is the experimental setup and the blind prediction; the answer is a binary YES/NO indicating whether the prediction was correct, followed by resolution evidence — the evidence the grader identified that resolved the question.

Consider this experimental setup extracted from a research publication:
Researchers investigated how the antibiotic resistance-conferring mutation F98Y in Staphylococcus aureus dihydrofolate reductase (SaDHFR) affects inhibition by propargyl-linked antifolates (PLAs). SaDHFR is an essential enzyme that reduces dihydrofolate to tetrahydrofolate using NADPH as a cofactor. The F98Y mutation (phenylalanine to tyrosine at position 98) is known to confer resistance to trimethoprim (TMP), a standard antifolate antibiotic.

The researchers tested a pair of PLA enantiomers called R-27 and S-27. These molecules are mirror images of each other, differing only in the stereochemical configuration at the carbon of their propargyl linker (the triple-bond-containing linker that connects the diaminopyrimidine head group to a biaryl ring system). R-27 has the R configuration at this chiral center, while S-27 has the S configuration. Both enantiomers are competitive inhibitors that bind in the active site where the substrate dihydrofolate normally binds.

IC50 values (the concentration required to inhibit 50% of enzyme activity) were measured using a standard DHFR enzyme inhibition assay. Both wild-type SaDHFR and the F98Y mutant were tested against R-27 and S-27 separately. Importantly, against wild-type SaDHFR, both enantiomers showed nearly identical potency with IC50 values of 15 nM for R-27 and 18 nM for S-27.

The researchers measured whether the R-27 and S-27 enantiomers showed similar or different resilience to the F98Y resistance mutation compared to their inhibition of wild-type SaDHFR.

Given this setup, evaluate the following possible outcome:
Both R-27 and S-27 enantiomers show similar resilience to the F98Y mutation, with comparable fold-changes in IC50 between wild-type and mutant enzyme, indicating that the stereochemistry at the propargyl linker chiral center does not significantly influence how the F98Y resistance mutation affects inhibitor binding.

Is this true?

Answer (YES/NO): NO